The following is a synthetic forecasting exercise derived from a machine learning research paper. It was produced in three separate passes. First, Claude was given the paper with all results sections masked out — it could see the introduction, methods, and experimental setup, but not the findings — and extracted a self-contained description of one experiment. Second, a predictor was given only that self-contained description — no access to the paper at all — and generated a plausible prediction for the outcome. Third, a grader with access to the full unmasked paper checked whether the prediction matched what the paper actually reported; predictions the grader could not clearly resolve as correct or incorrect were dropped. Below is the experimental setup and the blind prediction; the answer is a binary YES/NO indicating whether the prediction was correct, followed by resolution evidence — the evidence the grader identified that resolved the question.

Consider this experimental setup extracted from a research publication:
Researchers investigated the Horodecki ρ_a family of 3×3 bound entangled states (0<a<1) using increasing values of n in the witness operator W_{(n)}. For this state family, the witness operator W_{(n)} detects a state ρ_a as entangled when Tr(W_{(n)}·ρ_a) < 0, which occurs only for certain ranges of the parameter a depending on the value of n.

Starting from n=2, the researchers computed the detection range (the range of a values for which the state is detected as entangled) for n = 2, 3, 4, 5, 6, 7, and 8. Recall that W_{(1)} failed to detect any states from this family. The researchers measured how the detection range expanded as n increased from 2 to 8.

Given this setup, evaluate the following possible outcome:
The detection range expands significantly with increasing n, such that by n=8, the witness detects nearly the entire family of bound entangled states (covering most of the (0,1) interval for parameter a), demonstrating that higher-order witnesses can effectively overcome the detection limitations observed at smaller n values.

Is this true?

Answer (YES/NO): YES